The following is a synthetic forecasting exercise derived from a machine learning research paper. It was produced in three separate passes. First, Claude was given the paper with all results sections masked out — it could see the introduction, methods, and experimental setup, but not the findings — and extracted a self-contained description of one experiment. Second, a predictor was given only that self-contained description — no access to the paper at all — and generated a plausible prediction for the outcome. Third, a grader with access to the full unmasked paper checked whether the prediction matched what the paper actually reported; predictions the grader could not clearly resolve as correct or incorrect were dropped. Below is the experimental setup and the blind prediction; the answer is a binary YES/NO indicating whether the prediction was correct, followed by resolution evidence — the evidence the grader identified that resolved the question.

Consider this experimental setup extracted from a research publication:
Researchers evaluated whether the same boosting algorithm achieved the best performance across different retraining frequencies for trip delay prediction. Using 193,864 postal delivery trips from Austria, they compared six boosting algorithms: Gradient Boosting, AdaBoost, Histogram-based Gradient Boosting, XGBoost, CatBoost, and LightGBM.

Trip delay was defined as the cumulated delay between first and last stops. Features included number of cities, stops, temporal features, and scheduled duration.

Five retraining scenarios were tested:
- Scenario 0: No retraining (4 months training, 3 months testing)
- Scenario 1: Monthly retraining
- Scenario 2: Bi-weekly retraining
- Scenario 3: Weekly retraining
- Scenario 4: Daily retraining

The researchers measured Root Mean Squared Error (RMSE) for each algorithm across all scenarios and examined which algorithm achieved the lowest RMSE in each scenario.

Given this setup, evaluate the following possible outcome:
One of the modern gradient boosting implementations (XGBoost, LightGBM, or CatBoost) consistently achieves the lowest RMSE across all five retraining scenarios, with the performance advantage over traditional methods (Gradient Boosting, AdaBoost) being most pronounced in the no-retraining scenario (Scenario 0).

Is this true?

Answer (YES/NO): NO